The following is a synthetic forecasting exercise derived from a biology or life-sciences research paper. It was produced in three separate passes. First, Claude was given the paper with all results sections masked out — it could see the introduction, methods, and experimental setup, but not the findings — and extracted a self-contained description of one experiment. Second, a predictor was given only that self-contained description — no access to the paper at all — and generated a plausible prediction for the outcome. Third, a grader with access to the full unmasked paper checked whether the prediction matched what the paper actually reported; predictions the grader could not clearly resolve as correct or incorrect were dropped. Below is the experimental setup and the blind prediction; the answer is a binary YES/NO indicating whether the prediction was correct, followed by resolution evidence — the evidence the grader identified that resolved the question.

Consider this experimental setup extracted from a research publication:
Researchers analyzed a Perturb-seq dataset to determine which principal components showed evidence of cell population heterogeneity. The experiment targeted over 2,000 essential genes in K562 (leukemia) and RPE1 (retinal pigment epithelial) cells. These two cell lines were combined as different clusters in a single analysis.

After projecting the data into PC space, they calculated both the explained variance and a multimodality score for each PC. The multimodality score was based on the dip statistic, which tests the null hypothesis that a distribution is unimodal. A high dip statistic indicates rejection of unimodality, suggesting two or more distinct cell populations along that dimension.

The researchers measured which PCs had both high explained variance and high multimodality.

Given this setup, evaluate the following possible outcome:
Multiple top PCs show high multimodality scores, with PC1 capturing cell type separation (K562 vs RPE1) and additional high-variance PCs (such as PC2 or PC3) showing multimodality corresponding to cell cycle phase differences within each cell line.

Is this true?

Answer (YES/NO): NO